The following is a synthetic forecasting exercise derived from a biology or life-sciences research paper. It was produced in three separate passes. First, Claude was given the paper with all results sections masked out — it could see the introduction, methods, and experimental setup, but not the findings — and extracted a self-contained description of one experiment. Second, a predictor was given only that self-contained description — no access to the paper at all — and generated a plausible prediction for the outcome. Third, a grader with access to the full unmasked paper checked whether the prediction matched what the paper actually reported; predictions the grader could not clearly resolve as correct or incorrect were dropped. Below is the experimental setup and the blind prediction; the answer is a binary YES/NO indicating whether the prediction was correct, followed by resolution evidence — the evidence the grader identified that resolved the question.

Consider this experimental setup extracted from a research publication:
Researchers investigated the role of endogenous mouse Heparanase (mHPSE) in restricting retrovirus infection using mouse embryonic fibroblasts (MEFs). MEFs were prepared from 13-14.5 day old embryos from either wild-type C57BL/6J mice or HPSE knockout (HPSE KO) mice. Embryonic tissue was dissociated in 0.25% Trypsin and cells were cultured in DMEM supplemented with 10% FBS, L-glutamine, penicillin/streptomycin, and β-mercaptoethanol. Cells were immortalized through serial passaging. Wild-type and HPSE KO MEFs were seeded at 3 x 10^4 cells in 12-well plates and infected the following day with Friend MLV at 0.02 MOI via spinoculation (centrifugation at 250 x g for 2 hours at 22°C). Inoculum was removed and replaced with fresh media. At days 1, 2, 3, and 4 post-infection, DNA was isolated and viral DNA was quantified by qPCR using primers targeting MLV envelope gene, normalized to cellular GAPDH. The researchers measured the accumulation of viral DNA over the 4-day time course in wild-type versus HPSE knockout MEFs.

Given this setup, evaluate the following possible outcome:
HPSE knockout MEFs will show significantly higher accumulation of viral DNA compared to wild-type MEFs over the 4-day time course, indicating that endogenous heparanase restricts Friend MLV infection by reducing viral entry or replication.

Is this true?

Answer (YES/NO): YES